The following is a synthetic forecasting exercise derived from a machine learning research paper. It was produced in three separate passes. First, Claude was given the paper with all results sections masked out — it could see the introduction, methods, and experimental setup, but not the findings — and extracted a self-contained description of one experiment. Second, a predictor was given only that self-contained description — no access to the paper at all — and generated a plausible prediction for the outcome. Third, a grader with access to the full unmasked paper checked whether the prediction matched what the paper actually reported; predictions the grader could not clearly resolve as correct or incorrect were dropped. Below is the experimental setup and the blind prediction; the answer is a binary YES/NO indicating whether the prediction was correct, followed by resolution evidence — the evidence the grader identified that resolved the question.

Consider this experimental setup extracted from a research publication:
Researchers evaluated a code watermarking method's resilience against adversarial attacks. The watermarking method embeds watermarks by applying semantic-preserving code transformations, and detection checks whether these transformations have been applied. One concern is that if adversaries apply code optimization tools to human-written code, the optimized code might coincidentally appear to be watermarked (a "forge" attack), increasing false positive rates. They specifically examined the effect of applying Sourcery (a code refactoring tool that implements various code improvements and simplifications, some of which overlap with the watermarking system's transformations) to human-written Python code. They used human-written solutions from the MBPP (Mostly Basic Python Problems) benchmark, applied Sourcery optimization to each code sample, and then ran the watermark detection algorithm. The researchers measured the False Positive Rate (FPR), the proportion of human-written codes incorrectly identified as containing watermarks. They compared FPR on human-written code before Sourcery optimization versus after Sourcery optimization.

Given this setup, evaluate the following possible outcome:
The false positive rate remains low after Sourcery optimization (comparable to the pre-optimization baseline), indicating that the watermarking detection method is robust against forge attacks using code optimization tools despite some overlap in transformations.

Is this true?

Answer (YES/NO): YES